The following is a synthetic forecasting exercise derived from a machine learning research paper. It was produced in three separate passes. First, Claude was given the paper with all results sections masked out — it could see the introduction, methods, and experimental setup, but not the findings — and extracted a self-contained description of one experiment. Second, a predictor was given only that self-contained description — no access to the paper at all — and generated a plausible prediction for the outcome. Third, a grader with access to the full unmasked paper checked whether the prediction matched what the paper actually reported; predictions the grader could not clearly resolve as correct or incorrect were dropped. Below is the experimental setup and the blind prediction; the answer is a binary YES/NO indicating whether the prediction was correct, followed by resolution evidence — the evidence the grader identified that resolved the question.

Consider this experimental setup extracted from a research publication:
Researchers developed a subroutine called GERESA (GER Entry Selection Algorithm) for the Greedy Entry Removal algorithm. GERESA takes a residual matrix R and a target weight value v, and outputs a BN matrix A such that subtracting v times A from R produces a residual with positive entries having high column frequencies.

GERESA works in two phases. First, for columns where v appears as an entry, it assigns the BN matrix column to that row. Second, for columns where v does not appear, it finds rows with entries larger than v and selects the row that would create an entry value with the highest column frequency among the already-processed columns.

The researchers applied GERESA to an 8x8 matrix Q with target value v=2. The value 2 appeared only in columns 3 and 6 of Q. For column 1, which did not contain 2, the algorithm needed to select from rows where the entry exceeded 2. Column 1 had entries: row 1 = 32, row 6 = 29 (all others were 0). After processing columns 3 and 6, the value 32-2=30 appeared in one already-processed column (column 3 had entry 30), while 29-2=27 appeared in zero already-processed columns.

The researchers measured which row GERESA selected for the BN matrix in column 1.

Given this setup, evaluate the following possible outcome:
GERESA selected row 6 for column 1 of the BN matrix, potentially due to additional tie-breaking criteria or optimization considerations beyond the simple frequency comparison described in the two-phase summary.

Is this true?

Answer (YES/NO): NO